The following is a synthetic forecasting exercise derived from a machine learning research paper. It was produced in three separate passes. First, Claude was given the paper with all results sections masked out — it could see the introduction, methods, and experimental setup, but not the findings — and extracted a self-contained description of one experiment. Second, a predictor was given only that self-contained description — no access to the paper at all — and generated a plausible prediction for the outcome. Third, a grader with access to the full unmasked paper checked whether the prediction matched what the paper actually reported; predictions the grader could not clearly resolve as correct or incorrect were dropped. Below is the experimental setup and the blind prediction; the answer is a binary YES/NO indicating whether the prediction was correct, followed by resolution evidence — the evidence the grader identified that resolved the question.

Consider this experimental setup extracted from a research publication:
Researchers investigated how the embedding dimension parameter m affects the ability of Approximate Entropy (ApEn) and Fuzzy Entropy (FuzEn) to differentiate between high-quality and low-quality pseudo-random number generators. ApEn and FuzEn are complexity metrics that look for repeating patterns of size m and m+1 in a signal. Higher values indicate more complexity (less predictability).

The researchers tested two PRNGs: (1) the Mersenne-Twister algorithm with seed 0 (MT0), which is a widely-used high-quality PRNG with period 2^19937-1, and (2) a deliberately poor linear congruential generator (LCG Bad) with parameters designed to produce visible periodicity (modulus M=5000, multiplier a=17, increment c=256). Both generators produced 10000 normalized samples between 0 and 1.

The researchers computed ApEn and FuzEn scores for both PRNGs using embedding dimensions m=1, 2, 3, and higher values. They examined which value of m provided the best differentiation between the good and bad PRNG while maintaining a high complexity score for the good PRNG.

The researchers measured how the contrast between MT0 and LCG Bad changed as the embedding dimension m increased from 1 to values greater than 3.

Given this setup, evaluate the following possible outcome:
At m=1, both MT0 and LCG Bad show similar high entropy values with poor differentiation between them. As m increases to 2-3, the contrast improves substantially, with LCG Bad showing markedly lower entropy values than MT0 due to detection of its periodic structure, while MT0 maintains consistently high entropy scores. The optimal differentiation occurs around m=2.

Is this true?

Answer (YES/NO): NO